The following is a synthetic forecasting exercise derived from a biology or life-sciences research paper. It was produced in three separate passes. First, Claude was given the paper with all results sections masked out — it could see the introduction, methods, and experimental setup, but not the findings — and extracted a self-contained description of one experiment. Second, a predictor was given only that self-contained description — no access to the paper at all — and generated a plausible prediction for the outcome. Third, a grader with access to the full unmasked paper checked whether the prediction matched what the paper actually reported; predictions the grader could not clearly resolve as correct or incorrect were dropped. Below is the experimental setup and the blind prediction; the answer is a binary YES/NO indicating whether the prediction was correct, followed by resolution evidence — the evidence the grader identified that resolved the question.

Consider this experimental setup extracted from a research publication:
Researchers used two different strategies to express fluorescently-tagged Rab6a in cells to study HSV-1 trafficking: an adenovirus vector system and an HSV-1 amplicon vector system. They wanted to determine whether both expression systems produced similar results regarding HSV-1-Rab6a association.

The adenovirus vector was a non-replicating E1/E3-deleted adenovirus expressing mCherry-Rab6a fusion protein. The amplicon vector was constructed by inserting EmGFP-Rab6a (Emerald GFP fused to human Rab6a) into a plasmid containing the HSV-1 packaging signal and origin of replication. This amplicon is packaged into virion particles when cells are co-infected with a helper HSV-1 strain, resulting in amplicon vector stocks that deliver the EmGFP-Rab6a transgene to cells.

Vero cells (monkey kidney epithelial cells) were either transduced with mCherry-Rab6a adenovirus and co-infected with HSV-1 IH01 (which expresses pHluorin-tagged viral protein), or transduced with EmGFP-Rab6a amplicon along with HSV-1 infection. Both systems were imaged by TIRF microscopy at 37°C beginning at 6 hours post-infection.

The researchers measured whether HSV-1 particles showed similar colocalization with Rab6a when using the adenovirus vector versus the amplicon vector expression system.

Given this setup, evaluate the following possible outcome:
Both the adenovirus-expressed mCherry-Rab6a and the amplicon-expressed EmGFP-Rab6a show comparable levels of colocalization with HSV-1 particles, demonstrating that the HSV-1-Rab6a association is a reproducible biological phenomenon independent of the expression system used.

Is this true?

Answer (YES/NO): YES